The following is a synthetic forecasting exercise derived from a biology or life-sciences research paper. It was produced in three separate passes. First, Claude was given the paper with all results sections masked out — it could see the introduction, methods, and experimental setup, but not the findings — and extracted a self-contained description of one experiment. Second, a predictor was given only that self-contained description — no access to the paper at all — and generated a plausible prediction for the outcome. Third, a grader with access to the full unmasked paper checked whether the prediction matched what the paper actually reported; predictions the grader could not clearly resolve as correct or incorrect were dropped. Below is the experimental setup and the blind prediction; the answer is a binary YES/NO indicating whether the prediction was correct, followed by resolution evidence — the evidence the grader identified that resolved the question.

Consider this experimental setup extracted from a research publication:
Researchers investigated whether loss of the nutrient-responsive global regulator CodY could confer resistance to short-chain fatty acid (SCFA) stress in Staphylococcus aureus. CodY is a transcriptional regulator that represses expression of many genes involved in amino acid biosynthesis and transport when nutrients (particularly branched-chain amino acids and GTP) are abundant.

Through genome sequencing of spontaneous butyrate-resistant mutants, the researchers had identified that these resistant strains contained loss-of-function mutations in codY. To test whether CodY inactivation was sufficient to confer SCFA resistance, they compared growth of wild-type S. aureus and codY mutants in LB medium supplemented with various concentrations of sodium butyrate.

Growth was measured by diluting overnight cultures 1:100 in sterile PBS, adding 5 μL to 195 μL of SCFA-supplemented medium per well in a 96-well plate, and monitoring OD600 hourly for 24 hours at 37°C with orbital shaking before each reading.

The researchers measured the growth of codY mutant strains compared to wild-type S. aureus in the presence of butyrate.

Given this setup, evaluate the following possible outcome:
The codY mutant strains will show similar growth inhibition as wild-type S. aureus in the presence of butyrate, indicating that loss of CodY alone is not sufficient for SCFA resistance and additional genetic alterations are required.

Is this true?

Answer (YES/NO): NO